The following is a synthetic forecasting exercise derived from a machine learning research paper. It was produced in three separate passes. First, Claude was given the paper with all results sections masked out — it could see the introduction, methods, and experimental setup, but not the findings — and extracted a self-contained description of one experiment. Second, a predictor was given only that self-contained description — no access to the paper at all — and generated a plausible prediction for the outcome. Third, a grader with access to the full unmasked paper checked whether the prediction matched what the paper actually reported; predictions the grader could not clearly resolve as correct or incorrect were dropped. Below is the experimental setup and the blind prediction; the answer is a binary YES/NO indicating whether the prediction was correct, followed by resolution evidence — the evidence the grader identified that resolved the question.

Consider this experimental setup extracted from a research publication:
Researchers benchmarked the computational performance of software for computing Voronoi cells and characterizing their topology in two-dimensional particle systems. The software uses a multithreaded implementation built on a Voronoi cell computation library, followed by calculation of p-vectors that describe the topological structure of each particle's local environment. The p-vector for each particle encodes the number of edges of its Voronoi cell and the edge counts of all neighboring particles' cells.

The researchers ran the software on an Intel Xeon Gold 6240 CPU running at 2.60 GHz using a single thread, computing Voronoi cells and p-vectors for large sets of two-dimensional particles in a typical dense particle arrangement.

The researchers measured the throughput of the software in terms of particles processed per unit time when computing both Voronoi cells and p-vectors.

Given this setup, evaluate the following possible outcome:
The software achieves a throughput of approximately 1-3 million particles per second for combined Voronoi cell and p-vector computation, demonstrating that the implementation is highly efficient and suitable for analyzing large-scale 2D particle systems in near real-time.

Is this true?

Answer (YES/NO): NO